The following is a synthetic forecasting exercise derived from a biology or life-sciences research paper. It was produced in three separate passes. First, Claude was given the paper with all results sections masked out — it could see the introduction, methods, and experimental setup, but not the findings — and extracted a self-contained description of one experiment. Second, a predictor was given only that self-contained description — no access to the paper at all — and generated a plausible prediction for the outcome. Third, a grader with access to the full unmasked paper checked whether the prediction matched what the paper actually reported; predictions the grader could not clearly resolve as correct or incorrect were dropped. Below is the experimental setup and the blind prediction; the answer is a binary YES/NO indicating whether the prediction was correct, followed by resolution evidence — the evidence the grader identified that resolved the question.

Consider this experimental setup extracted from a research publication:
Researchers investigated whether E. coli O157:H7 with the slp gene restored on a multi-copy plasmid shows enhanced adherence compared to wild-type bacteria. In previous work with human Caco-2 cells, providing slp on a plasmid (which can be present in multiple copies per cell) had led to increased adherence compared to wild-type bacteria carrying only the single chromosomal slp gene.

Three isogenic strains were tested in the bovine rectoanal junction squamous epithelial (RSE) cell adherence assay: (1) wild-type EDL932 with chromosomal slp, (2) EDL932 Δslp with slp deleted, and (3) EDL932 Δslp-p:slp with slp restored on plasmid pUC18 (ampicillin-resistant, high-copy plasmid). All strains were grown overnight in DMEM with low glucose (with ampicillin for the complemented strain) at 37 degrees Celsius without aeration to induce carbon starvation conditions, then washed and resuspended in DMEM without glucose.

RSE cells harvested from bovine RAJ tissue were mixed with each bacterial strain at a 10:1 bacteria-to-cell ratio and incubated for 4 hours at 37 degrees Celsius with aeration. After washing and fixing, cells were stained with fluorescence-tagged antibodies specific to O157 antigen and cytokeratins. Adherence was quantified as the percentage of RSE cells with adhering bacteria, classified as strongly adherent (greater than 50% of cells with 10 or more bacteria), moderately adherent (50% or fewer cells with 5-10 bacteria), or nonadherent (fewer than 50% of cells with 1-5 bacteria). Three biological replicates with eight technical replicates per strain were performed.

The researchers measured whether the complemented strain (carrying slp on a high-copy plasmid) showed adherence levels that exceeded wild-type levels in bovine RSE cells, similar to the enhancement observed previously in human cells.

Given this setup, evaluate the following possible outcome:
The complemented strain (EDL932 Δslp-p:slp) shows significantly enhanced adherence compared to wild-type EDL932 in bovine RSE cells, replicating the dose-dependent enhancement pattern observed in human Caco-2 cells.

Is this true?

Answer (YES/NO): NO